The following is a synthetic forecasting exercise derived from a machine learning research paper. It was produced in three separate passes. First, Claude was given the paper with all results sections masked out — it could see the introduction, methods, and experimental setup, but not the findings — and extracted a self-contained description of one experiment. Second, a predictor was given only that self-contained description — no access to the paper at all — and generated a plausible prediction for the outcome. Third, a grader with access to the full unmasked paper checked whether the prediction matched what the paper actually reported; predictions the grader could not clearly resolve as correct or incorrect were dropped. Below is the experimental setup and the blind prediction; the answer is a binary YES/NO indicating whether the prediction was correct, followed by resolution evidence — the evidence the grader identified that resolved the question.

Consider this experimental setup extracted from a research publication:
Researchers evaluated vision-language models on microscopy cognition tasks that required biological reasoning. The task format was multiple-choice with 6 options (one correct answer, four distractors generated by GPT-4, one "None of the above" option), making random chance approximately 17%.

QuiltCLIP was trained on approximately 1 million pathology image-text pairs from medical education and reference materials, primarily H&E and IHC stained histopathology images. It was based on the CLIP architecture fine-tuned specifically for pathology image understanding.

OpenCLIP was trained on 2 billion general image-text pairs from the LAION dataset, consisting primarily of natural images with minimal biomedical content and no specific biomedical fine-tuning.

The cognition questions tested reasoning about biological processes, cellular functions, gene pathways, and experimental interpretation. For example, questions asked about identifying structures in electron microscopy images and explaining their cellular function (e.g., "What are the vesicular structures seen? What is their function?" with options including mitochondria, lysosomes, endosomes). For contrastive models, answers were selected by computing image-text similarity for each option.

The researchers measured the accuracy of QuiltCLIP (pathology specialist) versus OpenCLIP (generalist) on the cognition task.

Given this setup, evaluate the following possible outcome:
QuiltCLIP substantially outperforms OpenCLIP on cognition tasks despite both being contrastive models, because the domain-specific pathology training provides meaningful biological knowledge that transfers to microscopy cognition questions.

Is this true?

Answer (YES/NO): NO